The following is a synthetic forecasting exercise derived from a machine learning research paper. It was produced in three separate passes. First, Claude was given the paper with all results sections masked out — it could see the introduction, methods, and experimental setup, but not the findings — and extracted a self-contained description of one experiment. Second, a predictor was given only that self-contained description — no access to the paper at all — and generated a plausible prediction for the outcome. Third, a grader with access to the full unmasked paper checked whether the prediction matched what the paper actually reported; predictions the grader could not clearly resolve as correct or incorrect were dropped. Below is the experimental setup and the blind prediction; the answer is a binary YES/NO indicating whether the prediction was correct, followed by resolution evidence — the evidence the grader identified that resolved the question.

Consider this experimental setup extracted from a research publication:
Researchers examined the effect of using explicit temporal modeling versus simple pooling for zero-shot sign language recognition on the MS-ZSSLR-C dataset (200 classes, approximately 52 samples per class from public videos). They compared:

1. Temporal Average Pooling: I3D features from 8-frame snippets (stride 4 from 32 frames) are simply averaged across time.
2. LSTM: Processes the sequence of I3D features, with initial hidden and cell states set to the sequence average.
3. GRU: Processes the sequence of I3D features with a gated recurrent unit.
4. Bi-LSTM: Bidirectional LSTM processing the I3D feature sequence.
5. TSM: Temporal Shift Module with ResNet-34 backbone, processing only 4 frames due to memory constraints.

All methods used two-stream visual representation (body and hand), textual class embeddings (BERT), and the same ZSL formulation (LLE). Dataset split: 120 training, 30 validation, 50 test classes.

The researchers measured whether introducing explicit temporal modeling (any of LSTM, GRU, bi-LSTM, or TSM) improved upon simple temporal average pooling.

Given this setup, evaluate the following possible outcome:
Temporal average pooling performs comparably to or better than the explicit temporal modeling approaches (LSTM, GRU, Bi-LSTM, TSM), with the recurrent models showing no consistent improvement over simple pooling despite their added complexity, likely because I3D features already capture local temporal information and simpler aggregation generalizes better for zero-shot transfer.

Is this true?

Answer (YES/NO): NO